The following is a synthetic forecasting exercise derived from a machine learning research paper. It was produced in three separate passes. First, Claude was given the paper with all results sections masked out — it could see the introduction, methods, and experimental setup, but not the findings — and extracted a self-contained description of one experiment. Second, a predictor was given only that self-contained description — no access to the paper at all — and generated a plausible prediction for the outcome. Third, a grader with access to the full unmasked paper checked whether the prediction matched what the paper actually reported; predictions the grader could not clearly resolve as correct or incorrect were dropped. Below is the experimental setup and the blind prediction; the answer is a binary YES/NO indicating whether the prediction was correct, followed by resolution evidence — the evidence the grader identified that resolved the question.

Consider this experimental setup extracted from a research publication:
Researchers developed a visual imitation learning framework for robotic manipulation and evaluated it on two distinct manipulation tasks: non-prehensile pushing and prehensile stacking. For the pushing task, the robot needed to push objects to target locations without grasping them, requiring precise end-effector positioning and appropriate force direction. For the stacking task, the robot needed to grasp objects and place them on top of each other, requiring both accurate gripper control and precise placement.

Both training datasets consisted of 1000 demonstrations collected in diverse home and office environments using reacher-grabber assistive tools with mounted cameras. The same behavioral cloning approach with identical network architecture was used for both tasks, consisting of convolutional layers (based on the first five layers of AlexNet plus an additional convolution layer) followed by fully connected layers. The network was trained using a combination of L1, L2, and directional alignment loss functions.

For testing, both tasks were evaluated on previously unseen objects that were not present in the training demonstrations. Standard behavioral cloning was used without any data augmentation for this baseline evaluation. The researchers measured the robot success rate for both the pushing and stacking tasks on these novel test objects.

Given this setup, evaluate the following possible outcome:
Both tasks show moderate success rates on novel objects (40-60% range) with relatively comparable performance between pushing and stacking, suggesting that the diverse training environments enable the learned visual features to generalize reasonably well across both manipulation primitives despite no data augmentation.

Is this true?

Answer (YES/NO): NO